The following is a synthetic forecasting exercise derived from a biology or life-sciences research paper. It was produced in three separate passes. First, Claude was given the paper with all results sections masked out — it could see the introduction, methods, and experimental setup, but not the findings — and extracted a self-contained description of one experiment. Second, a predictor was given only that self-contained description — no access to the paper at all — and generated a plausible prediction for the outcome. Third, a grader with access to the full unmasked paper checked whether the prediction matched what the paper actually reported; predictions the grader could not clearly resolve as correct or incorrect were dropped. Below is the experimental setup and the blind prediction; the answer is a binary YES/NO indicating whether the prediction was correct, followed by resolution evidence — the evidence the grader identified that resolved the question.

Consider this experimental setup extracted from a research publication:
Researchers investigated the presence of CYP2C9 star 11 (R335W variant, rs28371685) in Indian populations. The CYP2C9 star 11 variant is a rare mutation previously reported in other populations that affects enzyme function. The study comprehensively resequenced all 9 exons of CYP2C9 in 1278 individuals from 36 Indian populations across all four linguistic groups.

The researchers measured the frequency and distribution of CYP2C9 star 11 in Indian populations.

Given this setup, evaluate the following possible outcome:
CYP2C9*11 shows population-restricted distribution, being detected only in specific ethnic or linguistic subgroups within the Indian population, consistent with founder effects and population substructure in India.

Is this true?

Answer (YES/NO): YES